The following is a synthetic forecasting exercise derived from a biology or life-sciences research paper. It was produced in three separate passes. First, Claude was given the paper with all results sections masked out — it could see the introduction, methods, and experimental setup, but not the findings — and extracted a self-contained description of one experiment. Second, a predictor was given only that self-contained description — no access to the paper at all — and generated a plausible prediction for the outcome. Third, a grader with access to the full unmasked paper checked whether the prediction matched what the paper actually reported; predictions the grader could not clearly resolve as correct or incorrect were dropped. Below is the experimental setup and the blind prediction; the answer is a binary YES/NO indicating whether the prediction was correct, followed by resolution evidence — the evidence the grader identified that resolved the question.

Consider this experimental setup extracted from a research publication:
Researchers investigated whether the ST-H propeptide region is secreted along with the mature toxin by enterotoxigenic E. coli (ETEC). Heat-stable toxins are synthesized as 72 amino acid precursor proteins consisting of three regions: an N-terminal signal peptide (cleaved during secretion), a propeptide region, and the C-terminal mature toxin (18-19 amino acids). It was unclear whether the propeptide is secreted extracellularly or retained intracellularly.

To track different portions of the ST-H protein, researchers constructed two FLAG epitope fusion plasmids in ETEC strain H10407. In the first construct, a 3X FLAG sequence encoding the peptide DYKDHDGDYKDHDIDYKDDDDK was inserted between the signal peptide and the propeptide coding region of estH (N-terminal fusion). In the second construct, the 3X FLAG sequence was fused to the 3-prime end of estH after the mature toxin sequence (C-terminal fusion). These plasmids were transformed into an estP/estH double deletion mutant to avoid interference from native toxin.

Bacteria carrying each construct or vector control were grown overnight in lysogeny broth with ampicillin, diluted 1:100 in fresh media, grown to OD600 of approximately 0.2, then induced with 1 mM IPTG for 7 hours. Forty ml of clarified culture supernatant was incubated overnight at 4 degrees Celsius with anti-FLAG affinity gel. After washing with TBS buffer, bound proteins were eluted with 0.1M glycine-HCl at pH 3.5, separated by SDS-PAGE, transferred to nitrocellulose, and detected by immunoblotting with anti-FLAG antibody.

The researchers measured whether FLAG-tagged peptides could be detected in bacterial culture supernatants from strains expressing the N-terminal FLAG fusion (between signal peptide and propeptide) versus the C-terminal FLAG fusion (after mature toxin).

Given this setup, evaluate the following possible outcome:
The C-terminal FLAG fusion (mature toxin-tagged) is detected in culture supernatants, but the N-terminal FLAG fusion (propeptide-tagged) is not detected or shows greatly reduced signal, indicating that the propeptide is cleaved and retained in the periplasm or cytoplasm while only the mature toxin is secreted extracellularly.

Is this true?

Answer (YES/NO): NO